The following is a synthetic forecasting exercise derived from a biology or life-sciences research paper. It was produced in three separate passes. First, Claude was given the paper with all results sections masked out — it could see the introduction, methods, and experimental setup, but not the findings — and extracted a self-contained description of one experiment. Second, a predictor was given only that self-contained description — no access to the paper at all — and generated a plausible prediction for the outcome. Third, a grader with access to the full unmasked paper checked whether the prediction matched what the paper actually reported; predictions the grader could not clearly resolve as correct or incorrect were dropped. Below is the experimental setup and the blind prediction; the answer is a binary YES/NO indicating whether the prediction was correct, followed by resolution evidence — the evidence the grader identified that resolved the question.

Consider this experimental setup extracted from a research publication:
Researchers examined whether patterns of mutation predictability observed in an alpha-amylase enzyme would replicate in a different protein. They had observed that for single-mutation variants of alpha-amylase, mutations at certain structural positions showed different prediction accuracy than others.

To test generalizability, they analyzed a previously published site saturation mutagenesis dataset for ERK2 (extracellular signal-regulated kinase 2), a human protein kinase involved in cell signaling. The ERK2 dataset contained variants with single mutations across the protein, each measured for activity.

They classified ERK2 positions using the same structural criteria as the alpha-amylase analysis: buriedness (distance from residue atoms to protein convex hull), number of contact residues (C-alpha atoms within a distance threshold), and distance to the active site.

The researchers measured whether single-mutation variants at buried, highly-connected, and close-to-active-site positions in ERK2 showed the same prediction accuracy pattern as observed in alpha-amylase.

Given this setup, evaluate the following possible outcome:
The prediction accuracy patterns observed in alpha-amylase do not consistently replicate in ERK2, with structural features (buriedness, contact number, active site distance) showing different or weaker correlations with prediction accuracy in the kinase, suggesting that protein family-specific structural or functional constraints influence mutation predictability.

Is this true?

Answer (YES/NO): NO